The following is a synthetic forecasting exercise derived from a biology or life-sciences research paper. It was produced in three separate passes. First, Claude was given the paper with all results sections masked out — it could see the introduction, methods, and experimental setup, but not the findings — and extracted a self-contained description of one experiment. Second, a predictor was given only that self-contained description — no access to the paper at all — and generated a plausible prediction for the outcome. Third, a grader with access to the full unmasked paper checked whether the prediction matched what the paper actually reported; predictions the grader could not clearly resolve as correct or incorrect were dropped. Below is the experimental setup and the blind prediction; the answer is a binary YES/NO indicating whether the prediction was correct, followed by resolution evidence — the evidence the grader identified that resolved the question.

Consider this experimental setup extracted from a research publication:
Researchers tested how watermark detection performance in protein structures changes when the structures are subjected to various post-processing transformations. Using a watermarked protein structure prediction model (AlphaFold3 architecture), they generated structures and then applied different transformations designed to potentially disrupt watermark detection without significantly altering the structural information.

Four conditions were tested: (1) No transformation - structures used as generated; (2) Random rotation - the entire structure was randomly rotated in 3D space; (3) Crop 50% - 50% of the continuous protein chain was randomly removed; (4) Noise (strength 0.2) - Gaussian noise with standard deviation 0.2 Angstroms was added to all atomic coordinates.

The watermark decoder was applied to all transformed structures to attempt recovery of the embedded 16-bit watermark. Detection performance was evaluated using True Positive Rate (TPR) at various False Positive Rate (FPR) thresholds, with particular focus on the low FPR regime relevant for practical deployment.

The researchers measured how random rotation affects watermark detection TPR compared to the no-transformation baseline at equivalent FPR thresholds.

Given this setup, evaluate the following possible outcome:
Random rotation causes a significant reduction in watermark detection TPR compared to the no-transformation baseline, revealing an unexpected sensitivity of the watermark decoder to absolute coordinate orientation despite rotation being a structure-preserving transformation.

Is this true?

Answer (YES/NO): NO